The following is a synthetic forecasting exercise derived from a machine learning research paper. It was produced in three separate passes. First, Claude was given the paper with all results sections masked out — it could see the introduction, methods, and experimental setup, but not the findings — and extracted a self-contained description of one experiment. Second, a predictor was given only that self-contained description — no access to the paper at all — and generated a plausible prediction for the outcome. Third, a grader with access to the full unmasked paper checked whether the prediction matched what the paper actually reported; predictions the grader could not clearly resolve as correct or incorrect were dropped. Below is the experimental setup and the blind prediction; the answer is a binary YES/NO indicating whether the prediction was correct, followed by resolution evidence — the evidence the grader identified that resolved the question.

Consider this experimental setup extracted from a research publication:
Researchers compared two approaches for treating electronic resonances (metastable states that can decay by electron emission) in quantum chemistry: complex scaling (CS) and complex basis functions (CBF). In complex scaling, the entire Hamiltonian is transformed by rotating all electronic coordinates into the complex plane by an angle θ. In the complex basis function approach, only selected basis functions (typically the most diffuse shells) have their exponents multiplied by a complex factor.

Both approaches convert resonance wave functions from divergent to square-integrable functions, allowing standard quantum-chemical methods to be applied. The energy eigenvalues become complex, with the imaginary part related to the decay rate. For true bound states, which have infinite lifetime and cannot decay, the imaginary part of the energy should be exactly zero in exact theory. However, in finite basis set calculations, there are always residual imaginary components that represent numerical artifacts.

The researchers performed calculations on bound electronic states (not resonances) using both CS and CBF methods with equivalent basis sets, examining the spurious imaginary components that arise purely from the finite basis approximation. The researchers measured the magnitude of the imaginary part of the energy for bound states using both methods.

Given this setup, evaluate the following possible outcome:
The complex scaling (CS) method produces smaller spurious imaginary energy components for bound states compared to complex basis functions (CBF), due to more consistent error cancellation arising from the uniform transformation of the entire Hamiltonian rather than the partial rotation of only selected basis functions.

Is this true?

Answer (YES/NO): NO